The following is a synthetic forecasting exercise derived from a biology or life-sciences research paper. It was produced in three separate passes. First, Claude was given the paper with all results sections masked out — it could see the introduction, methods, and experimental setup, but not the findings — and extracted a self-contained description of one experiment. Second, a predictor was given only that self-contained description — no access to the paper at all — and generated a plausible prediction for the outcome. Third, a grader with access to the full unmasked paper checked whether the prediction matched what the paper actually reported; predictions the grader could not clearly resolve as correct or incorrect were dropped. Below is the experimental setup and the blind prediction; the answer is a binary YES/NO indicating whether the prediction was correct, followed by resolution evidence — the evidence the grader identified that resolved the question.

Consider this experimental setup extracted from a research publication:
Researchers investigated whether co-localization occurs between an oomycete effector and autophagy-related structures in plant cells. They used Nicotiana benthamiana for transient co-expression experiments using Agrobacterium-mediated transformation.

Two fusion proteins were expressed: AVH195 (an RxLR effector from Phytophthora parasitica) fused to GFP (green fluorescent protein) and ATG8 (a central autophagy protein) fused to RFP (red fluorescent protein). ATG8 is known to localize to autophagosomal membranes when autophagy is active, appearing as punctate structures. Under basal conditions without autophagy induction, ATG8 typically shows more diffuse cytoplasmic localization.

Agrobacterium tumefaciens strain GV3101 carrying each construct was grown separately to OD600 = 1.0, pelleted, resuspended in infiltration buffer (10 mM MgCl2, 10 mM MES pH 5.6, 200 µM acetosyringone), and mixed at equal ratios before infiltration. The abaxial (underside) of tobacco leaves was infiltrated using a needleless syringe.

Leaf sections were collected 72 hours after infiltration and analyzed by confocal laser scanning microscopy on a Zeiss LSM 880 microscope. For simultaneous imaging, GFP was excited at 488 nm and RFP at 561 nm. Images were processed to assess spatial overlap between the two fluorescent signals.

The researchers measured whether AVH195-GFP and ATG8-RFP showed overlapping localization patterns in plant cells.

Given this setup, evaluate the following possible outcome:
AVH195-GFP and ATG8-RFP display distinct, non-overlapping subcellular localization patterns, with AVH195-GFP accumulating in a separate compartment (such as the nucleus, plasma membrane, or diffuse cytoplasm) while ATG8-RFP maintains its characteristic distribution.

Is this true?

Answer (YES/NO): NO